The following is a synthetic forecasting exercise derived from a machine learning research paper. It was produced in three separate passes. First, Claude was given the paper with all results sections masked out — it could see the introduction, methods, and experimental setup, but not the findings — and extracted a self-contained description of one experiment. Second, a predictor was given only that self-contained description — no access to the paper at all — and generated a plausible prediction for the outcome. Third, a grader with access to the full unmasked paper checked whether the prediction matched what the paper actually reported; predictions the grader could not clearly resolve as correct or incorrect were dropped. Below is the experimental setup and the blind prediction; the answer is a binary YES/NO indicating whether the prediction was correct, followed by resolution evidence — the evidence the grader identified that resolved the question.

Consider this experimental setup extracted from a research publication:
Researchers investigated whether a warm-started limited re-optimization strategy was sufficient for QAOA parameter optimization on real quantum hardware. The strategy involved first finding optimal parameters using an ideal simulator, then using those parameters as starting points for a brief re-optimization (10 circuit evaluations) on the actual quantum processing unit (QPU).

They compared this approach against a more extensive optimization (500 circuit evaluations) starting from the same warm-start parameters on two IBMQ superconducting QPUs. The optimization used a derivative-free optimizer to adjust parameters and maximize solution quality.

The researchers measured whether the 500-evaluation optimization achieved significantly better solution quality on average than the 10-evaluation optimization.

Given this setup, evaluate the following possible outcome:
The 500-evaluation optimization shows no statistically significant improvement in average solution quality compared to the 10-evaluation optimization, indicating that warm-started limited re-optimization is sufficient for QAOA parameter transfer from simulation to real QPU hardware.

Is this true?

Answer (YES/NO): YES